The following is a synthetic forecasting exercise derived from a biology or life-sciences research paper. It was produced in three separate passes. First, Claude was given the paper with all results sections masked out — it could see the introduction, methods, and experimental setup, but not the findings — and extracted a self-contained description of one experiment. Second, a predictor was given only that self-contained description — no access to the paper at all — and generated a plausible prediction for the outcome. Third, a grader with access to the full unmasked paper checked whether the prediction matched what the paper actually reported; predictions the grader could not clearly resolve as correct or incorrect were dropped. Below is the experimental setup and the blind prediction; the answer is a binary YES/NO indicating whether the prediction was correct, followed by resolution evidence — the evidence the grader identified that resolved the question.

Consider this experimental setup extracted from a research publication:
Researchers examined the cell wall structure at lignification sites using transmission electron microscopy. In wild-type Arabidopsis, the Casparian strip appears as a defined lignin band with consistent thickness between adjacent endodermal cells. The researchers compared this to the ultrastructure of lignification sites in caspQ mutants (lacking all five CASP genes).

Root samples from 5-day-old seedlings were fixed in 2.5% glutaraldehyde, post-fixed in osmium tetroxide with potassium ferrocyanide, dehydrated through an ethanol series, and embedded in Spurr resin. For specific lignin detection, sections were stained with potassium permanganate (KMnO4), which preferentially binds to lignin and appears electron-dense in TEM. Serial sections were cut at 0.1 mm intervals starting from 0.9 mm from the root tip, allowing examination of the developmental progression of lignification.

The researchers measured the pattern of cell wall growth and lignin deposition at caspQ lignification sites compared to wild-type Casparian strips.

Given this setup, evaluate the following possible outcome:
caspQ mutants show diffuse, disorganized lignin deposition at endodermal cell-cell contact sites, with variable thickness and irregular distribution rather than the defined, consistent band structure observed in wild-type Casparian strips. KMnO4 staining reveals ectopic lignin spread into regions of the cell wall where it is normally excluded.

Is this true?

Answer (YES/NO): NO